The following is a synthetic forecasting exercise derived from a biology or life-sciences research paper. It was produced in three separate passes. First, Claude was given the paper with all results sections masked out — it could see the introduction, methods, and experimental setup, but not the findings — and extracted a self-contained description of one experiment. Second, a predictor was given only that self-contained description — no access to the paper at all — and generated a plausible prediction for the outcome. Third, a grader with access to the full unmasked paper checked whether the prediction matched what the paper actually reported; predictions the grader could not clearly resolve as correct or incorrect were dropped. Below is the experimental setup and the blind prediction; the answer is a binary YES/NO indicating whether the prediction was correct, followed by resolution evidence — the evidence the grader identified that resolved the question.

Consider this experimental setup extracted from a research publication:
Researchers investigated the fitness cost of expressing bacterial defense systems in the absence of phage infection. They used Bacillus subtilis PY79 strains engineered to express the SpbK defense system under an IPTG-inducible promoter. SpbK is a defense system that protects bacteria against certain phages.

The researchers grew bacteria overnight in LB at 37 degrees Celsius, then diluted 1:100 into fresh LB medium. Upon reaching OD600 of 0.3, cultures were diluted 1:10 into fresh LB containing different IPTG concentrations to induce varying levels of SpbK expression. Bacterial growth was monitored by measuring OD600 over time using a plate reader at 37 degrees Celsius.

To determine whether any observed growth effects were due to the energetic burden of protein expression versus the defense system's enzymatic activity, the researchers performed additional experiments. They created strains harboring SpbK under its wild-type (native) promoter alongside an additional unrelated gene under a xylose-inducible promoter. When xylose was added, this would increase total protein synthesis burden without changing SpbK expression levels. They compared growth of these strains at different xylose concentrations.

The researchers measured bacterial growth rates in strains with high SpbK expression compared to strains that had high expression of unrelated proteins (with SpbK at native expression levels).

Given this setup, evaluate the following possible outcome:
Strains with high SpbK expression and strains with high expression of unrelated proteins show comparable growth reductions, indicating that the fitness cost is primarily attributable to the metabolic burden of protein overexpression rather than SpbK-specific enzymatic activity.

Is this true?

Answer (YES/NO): NO